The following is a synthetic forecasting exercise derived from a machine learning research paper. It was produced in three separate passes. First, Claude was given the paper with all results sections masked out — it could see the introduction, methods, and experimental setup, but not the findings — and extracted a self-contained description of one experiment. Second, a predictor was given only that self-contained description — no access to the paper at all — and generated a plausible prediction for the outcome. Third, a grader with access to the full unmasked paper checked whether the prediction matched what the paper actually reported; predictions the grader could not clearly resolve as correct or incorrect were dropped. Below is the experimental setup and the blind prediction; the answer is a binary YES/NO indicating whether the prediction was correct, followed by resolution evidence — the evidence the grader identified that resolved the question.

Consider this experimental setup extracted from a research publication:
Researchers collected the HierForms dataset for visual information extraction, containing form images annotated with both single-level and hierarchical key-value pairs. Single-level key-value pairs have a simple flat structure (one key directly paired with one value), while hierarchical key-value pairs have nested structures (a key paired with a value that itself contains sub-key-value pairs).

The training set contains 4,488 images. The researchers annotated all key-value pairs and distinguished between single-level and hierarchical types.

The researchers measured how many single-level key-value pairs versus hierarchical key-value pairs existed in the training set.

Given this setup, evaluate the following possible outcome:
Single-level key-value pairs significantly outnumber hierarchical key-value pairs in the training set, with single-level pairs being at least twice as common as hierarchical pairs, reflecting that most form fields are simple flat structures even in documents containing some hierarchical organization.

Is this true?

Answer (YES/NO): YES